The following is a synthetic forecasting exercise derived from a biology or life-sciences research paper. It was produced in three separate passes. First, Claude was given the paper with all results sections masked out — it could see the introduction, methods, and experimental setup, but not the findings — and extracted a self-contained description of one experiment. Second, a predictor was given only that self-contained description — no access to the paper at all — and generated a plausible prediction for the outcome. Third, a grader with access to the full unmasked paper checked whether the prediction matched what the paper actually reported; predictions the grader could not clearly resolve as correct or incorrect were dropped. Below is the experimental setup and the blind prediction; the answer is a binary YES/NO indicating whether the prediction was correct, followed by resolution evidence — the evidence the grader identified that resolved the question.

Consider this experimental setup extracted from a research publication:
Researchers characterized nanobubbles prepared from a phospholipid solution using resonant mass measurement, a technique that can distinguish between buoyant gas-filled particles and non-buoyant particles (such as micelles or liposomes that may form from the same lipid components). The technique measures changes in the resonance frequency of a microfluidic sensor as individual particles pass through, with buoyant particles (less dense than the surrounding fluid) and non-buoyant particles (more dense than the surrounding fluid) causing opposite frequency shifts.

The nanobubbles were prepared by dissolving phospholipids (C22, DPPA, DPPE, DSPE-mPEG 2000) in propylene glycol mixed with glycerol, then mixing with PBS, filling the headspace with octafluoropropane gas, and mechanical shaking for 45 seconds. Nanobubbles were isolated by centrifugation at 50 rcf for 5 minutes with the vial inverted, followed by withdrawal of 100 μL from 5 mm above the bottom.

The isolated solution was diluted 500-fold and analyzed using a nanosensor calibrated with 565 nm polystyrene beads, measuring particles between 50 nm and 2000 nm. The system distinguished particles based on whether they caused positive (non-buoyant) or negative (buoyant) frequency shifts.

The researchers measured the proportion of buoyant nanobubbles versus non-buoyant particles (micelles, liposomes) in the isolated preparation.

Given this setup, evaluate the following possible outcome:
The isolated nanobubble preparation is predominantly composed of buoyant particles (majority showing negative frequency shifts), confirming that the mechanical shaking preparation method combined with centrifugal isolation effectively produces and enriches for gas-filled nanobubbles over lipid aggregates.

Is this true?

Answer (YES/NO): YES